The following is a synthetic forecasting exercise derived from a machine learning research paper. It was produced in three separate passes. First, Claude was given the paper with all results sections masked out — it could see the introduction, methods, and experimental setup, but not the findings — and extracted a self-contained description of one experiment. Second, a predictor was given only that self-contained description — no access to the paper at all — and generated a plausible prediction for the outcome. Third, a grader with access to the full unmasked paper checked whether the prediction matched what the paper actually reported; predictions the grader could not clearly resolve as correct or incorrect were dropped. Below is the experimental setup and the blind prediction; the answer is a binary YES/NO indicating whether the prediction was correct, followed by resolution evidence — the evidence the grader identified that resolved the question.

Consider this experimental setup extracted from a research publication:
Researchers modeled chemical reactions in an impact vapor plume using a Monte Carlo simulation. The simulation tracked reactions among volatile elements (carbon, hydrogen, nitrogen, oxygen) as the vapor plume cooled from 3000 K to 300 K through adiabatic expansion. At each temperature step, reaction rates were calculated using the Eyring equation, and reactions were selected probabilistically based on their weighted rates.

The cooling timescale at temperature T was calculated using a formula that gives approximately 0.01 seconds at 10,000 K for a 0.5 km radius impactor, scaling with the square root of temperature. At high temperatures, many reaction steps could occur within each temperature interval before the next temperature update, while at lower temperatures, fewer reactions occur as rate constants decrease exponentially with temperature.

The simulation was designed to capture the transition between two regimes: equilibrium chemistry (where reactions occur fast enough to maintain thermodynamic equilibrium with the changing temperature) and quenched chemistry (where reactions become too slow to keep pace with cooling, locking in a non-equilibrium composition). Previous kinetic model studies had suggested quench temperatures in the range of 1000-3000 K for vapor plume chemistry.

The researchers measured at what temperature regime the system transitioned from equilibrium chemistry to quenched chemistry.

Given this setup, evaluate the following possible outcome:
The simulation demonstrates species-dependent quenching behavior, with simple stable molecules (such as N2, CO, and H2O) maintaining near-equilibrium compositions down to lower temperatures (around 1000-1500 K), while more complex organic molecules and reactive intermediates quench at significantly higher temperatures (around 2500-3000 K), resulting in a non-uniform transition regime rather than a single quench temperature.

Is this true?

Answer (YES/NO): NO